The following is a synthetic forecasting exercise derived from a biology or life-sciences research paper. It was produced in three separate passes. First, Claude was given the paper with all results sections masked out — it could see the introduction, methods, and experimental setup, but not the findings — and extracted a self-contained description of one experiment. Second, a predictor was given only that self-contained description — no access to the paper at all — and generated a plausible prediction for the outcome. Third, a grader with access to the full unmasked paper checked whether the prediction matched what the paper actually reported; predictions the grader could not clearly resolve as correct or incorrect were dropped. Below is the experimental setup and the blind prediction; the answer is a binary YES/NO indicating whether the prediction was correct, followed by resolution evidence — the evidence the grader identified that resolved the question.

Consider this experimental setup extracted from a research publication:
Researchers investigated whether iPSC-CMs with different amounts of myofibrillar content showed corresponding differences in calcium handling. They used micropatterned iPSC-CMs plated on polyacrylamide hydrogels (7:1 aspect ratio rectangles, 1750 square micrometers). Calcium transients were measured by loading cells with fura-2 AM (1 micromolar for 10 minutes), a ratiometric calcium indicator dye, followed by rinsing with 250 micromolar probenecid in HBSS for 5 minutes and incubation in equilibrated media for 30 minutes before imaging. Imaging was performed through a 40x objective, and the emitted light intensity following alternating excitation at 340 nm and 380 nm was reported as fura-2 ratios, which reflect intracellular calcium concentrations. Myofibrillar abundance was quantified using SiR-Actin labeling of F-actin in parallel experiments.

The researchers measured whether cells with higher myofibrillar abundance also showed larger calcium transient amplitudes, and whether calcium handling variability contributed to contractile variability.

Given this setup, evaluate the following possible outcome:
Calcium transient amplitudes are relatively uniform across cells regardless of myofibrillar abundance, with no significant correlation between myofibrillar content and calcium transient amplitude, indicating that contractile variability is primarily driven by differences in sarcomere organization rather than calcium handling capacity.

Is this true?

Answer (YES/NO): NO